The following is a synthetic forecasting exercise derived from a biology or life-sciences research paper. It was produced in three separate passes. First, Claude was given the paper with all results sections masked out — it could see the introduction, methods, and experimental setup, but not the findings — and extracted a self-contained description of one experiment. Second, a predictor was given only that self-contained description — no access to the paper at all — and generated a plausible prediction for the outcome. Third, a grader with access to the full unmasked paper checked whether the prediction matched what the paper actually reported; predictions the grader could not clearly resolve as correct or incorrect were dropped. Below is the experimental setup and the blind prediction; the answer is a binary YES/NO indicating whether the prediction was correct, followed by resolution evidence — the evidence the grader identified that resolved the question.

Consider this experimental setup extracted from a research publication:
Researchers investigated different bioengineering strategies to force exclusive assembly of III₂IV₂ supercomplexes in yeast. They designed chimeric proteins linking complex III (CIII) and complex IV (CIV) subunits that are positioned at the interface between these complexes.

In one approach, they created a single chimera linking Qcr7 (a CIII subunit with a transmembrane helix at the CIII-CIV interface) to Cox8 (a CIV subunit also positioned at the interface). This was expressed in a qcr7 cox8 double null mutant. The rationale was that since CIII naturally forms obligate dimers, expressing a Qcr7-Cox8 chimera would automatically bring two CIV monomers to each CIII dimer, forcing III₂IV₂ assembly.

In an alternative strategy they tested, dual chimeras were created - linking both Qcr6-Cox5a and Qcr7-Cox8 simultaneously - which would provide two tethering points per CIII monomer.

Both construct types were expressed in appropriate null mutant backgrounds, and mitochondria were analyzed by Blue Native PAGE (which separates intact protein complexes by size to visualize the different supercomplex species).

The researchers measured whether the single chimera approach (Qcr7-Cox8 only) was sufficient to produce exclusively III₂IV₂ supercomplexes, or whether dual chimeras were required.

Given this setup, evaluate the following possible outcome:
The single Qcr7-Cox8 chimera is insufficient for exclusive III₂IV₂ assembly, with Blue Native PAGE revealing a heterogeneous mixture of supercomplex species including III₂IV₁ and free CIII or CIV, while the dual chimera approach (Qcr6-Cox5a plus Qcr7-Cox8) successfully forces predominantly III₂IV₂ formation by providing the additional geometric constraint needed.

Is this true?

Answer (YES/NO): NO